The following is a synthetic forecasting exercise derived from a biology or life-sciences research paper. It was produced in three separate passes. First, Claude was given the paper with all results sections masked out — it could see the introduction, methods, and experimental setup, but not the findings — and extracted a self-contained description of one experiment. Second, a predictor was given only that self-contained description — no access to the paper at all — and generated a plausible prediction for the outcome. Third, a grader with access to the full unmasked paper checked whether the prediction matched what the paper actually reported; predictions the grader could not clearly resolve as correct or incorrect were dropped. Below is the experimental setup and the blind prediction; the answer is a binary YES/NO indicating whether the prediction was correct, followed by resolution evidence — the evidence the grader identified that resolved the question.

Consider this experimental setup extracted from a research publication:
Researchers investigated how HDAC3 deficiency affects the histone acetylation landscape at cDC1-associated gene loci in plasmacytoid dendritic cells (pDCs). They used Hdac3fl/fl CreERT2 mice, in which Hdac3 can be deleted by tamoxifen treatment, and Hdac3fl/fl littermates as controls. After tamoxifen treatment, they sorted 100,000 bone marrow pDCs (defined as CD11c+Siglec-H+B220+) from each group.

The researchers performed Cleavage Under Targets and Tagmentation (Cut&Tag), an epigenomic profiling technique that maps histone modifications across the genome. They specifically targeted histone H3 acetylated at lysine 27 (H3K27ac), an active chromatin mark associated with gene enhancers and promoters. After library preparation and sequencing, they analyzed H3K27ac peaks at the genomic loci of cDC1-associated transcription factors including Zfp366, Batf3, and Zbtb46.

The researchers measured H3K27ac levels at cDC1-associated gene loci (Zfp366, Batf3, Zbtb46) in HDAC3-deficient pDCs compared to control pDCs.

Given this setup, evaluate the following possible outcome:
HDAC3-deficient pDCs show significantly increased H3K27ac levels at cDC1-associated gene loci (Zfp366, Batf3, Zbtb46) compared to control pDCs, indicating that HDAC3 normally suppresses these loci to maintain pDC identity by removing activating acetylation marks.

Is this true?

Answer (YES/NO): YES